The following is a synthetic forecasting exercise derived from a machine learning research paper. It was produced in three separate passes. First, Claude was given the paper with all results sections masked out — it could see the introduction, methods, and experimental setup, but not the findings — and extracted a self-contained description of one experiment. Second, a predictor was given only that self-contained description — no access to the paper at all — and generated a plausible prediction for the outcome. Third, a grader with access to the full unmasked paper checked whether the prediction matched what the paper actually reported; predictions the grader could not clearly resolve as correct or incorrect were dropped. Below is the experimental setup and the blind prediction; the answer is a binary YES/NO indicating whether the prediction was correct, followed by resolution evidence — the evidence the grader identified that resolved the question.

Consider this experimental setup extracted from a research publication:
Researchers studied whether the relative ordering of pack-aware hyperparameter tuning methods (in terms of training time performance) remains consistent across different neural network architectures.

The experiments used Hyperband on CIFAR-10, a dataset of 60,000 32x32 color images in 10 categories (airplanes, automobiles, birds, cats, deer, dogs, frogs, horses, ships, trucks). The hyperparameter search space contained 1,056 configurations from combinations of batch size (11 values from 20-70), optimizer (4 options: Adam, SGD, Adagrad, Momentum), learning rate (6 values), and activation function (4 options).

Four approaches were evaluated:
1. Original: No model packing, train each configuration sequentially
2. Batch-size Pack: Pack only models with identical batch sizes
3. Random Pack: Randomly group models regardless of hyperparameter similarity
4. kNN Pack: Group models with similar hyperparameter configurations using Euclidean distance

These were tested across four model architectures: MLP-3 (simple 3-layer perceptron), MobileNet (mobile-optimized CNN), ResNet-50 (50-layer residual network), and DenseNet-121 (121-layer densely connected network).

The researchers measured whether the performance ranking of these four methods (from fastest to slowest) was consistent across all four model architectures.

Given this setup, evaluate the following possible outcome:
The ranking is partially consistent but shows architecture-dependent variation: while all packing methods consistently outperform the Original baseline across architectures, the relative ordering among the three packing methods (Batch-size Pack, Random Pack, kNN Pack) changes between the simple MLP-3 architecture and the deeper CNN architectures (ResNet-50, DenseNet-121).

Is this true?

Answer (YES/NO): NO